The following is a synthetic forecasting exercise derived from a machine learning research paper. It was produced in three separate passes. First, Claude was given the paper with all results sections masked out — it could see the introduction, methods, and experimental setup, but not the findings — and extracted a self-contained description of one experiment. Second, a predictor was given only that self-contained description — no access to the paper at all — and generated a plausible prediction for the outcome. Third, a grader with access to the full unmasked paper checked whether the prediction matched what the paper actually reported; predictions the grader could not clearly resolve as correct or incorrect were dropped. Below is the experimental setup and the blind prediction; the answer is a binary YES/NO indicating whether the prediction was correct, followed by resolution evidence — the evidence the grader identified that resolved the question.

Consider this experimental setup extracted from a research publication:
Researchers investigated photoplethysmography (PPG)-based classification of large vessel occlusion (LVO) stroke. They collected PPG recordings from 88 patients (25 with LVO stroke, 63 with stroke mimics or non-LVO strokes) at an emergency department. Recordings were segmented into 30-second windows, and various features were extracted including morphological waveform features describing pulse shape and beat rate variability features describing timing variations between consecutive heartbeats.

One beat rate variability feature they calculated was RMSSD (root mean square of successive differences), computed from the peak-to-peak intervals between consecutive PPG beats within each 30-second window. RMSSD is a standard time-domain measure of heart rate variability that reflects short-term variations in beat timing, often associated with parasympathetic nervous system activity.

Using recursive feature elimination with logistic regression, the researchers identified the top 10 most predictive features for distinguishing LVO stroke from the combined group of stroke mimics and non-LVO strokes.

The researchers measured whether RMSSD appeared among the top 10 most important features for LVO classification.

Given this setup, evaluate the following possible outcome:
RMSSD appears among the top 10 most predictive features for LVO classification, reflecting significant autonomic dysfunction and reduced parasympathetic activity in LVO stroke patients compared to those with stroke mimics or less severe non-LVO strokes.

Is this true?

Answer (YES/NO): YES